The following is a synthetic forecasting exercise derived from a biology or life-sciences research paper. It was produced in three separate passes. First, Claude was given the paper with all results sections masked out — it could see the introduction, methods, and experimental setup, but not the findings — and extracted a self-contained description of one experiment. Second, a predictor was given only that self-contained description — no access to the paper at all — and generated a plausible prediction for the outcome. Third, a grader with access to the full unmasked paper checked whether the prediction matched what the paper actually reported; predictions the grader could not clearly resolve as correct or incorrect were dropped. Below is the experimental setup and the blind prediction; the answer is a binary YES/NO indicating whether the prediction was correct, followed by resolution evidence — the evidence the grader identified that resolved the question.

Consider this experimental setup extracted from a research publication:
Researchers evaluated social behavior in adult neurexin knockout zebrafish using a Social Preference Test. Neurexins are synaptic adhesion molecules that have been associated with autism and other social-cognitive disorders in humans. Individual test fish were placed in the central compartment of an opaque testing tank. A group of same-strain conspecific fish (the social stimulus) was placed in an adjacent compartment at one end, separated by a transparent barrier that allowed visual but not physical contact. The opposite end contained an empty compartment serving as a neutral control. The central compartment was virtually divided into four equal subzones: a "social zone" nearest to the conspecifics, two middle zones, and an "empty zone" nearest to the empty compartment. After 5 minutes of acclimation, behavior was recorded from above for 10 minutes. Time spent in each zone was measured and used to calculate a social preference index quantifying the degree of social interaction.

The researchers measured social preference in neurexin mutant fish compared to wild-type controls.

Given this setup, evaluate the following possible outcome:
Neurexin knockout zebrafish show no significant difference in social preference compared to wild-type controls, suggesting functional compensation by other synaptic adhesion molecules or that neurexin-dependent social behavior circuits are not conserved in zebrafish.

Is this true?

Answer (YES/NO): NO